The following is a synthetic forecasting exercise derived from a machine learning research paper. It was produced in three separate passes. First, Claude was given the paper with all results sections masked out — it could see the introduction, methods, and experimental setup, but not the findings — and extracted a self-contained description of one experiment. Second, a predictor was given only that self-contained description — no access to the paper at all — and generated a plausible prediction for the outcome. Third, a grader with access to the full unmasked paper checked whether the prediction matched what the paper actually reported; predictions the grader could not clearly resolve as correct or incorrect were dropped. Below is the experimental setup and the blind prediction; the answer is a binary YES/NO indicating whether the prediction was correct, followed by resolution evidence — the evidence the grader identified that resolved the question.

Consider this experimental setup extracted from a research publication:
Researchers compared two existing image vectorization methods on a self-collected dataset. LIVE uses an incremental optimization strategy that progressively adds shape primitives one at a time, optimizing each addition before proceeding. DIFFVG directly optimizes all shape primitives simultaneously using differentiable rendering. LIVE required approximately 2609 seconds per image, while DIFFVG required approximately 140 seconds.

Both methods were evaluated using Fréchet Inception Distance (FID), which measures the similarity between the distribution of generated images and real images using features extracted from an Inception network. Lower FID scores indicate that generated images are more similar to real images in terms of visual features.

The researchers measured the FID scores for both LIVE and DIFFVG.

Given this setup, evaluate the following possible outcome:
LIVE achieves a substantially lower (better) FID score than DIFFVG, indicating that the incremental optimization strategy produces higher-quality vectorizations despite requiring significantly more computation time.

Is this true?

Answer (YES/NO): YES